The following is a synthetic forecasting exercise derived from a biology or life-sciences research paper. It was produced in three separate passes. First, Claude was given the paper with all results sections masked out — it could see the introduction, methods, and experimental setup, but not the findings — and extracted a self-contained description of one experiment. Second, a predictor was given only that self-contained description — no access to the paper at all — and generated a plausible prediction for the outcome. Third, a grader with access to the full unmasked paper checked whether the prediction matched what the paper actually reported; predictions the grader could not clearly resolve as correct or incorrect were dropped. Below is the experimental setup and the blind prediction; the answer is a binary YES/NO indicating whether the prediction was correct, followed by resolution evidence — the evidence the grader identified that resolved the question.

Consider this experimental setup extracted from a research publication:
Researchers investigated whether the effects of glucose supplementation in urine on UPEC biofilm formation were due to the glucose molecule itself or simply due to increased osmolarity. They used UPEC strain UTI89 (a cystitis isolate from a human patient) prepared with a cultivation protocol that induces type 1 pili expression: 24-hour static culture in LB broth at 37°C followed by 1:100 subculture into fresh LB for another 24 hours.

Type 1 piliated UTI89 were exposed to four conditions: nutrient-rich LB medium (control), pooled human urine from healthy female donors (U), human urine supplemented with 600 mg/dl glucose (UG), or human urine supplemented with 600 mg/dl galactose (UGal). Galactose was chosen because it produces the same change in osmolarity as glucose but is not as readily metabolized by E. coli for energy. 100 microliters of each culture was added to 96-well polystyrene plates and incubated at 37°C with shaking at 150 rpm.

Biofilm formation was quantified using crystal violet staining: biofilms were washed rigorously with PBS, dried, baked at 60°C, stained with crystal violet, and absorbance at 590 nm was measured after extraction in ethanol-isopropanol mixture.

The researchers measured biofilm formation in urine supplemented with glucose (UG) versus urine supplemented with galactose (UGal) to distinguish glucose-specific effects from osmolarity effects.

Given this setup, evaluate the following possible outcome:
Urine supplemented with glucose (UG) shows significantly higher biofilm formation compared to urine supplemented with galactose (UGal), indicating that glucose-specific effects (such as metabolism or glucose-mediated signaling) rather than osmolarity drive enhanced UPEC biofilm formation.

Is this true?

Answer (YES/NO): NO